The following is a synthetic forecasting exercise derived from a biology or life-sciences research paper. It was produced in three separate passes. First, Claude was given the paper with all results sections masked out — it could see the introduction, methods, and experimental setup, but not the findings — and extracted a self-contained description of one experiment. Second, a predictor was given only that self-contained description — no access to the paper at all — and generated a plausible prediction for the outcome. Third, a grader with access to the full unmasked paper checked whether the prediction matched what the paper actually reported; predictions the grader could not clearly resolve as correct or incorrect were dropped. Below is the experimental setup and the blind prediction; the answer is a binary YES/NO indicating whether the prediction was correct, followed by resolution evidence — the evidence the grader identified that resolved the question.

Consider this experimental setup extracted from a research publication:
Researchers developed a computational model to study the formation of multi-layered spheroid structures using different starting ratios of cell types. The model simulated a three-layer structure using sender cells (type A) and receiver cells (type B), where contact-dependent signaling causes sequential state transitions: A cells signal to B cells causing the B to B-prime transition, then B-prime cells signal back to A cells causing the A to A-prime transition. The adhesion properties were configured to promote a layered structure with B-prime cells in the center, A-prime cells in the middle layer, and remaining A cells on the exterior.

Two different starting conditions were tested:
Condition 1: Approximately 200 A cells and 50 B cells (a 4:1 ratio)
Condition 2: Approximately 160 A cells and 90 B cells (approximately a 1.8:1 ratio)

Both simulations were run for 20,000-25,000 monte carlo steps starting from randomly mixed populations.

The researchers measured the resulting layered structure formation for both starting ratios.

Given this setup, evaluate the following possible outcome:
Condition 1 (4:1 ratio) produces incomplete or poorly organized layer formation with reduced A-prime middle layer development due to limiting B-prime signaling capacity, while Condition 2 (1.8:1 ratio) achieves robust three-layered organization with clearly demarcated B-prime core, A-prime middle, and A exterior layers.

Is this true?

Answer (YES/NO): NO